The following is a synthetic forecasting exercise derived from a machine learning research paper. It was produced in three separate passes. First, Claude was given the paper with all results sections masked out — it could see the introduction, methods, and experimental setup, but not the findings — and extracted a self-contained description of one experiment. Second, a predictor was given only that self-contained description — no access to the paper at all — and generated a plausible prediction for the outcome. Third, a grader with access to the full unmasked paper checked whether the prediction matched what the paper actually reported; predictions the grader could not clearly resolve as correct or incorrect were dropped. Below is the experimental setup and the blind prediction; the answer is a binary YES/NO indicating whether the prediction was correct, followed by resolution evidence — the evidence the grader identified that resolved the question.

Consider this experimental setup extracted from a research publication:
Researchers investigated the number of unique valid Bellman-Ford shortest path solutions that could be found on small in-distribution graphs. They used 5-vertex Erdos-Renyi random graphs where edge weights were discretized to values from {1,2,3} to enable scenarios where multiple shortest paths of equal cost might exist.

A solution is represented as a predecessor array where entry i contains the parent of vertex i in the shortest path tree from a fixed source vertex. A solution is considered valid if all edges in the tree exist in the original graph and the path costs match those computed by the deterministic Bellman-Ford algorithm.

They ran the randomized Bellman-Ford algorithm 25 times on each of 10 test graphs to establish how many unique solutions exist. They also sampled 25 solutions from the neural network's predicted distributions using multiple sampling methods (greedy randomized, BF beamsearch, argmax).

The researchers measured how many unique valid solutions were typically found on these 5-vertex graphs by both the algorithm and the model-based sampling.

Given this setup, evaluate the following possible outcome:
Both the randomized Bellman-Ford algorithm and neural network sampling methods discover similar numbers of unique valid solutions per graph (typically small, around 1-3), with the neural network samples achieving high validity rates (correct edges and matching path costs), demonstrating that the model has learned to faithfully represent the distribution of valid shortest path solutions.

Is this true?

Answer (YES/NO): YES